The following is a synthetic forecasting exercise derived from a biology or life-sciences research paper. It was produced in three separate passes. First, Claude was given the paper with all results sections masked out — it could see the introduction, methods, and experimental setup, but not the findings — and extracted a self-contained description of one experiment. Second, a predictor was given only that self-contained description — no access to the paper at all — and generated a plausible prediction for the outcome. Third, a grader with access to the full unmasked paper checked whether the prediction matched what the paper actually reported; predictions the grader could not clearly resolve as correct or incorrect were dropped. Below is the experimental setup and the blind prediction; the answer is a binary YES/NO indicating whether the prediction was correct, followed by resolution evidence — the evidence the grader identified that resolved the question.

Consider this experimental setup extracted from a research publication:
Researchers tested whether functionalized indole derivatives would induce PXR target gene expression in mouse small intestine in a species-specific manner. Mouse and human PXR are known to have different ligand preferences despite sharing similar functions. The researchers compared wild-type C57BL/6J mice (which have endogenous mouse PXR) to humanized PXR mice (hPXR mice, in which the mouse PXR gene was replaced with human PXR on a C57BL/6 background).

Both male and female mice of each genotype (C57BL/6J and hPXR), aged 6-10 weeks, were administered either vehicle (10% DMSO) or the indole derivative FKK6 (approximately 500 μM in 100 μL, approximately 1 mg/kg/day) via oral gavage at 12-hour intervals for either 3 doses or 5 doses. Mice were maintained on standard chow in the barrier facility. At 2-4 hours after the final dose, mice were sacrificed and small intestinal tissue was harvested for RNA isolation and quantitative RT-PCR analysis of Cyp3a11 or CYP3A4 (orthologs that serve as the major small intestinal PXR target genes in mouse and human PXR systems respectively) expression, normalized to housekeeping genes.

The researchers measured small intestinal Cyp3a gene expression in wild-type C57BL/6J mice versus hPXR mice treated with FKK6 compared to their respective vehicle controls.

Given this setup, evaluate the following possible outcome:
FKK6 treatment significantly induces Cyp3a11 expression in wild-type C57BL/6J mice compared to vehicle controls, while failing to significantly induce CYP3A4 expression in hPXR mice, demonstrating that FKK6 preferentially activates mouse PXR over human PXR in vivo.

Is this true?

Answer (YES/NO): NO